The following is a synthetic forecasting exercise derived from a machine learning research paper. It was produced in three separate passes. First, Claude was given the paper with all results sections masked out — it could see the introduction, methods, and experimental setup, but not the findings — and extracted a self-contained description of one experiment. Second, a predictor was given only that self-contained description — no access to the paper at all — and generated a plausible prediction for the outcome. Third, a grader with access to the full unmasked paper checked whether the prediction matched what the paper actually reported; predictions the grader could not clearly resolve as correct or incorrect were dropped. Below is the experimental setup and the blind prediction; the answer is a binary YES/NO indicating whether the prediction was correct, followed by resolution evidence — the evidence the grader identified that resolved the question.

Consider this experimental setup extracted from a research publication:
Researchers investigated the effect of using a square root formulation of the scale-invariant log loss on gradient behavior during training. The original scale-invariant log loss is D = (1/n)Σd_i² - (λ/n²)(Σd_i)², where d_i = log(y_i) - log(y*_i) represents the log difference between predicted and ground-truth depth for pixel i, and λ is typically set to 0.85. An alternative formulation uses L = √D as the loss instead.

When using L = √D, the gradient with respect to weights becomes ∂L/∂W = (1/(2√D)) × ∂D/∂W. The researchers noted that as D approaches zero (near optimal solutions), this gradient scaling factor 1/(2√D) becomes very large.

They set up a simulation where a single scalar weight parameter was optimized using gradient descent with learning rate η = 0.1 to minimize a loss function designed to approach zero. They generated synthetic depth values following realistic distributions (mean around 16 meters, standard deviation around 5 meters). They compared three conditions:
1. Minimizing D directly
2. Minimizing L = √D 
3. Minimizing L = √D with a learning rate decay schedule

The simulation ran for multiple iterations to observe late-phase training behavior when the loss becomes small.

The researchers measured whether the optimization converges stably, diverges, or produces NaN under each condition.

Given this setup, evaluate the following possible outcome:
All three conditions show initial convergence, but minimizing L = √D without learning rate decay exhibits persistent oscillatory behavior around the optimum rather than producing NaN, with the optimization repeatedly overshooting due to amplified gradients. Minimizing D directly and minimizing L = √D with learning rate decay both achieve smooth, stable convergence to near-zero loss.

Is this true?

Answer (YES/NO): NO